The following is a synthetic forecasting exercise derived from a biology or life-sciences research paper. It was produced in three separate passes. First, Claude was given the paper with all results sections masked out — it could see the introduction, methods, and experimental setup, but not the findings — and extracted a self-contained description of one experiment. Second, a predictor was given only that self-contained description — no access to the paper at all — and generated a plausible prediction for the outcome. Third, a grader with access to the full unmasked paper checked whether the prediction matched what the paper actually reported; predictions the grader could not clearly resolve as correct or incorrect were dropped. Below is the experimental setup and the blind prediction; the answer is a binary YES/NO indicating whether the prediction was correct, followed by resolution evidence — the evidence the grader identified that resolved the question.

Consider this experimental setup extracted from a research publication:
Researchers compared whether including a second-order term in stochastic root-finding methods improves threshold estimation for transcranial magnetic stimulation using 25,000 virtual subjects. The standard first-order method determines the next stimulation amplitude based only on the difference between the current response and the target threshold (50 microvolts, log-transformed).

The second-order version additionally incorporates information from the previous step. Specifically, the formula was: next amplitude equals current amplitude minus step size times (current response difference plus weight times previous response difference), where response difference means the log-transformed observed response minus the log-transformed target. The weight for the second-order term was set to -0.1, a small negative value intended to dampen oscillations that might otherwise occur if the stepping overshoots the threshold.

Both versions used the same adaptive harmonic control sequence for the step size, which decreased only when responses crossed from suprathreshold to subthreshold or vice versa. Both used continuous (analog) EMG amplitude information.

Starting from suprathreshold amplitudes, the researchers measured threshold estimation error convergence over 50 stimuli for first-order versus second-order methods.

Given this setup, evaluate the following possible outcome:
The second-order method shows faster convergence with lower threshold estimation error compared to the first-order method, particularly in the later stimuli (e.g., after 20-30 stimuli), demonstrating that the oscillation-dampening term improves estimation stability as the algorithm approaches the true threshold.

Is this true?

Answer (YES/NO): NO